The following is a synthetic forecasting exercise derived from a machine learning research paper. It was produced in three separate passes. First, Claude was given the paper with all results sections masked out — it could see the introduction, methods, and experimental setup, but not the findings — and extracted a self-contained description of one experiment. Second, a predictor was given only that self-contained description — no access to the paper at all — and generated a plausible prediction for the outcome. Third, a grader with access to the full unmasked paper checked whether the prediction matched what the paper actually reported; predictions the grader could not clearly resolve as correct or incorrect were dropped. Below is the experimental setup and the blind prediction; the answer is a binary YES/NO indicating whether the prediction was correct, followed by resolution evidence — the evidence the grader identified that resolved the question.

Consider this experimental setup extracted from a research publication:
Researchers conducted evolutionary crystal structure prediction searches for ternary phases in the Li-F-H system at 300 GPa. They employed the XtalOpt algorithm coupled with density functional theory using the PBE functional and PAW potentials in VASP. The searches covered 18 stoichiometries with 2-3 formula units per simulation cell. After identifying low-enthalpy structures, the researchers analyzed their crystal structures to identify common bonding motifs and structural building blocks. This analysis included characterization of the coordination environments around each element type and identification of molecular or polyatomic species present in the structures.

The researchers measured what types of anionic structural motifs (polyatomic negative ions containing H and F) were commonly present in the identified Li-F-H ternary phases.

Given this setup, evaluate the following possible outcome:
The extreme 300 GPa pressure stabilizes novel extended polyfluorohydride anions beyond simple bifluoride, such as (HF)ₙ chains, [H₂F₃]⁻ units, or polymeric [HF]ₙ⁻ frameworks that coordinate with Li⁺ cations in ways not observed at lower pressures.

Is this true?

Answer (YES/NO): NO